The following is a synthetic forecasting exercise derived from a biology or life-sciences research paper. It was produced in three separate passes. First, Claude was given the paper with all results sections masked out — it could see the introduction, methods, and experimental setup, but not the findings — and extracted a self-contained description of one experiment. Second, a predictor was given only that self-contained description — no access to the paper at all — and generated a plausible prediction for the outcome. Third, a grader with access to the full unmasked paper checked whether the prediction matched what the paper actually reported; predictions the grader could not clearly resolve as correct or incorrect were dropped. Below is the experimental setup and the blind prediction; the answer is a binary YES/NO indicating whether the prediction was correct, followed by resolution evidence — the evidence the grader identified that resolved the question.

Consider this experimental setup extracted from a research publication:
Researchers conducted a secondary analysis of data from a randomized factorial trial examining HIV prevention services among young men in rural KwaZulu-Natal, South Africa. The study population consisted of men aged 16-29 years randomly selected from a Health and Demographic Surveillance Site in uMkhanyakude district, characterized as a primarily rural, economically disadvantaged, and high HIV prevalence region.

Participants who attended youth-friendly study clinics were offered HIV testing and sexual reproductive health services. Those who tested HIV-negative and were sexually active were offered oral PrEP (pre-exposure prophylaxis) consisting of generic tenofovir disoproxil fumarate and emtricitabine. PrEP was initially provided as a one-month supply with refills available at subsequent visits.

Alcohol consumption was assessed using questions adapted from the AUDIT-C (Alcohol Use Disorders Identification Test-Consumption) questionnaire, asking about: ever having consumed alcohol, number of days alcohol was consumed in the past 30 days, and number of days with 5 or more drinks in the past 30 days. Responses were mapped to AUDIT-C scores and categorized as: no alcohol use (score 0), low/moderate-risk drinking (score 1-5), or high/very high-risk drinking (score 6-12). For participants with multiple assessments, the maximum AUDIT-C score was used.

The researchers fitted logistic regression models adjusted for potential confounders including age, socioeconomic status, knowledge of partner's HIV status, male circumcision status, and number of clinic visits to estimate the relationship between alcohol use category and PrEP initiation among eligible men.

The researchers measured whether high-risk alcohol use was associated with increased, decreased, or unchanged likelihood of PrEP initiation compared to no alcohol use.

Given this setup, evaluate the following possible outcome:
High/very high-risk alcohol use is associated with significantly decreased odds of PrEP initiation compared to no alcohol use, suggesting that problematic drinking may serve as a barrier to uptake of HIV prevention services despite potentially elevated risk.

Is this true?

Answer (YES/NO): NO